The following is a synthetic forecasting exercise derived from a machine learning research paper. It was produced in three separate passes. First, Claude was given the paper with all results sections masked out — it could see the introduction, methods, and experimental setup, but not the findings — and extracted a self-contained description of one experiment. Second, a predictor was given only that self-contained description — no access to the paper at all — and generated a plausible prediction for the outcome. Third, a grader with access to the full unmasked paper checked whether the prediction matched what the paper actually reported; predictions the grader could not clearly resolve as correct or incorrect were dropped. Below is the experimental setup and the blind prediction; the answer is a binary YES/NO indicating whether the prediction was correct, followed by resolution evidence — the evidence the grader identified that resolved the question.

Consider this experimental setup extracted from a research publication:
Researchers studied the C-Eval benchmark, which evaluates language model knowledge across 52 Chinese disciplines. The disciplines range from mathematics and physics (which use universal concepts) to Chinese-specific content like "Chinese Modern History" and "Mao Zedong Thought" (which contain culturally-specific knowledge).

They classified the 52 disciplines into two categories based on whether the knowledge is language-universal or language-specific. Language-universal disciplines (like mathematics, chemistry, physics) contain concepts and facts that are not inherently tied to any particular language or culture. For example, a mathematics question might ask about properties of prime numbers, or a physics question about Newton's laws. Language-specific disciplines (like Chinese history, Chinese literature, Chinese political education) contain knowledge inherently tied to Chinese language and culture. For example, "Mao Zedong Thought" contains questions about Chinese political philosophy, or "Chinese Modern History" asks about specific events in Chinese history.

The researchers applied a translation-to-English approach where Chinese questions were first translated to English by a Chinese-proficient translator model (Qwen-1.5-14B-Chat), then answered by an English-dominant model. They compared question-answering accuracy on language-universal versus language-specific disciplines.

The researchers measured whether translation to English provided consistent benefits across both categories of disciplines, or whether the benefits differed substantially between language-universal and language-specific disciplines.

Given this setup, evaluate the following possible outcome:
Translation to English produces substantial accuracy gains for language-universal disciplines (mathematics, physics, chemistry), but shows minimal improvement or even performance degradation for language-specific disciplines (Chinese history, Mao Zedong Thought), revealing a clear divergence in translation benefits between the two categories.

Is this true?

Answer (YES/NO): NO